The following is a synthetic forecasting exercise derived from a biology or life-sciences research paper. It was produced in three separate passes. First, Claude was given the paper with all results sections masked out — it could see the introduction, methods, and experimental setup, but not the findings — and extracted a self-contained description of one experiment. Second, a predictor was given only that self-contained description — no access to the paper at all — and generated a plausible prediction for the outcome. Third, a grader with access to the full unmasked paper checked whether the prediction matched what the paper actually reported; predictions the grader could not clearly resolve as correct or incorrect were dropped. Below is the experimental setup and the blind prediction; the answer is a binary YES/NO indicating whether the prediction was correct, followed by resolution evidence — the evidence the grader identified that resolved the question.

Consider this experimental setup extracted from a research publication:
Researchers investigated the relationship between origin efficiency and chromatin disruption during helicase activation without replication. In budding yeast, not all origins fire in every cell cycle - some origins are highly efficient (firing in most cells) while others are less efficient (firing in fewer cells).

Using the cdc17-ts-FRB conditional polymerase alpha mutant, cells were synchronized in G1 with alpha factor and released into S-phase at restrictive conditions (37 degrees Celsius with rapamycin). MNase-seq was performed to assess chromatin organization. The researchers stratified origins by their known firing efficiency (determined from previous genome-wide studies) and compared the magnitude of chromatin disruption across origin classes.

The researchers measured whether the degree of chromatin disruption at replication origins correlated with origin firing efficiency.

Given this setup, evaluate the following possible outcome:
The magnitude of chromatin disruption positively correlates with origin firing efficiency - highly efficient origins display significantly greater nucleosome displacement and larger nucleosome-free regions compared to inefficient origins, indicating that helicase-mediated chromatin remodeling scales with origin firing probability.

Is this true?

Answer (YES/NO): NO